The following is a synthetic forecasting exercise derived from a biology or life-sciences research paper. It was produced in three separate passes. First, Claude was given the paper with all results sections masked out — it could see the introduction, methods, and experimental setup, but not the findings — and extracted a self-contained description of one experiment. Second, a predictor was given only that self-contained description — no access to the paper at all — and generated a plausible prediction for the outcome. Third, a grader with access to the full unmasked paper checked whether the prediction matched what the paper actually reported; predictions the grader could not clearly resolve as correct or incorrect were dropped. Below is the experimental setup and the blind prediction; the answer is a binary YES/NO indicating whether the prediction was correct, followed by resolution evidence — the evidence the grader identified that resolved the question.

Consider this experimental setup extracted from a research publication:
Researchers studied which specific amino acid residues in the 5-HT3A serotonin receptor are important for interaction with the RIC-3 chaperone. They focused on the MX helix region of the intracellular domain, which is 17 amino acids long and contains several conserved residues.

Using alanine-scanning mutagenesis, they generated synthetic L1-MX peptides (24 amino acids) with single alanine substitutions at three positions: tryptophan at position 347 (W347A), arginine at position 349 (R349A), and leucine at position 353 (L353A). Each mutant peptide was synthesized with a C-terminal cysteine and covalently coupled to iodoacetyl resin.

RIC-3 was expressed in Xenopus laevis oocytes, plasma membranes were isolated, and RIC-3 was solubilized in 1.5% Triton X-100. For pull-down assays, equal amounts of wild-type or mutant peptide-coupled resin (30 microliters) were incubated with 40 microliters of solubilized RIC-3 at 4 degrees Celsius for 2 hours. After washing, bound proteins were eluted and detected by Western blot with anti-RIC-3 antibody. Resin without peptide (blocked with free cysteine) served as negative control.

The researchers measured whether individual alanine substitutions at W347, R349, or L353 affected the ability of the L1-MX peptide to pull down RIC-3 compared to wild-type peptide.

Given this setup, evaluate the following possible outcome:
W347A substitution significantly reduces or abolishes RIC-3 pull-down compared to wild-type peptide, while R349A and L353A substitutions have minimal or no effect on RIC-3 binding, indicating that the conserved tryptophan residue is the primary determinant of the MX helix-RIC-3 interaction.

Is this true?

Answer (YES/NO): NO